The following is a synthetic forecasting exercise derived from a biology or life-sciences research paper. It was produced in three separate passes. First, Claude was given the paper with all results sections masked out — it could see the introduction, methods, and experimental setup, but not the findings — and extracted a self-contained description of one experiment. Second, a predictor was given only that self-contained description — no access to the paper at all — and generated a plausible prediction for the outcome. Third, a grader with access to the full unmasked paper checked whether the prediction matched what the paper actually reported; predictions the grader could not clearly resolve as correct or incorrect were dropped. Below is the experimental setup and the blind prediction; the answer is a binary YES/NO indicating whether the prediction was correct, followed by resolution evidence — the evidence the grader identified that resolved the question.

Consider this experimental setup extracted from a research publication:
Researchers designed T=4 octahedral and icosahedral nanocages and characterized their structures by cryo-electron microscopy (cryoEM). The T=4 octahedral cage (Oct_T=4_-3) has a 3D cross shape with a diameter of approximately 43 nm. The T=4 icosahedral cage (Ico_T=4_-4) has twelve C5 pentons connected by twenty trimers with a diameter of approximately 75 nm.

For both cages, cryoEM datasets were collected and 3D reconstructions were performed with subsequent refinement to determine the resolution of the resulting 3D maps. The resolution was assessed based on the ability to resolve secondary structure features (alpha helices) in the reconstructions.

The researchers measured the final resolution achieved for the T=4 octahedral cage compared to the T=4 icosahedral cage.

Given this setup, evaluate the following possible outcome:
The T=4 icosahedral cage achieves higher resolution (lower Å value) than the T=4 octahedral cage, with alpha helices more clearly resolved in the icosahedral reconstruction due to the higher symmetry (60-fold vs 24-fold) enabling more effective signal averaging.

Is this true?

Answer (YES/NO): NO